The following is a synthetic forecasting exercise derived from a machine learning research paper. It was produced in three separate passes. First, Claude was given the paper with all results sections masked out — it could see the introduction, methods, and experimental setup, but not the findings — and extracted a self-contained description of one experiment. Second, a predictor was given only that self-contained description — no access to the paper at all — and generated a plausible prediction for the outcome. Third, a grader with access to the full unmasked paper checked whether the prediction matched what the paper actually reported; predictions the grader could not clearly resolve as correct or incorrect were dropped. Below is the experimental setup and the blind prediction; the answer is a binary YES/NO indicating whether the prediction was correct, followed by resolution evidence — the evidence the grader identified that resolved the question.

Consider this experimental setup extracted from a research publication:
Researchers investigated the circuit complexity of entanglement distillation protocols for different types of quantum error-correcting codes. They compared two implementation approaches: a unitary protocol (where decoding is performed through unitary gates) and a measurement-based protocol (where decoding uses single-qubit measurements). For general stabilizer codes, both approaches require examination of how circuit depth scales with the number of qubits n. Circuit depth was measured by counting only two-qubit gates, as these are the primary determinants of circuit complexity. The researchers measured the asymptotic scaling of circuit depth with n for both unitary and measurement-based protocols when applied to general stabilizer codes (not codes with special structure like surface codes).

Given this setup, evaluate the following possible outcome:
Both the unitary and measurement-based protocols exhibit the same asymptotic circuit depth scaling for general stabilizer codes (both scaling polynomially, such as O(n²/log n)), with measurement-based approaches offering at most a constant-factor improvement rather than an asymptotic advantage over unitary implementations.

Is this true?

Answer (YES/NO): NO